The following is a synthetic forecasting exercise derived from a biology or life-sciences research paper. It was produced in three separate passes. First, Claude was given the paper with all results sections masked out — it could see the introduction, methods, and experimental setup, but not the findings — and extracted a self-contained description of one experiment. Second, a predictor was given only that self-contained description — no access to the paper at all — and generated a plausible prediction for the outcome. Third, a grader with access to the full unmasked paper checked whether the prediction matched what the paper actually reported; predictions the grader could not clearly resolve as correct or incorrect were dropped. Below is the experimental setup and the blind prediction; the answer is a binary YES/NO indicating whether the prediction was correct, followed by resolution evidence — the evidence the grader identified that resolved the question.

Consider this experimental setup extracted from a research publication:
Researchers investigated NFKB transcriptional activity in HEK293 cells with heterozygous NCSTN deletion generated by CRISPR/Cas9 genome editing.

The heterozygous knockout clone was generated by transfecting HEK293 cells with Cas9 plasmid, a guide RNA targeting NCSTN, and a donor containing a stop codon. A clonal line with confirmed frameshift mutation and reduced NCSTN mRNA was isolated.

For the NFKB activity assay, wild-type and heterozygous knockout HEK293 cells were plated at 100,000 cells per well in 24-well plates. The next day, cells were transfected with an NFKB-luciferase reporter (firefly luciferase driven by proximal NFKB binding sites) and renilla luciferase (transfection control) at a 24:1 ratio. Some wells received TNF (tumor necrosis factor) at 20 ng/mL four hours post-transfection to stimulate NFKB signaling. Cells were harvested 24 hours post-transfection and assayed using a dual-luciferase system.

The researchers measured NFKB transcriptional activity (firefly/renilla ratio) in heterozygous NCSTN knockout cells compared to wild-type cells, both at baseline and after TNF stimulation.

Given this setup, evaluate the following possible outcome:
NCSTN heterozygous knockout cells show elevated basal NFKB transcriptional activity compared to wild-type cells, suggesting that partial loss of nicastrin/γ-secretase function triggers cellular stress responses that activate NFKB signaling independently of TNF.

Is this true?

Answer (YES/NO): NO